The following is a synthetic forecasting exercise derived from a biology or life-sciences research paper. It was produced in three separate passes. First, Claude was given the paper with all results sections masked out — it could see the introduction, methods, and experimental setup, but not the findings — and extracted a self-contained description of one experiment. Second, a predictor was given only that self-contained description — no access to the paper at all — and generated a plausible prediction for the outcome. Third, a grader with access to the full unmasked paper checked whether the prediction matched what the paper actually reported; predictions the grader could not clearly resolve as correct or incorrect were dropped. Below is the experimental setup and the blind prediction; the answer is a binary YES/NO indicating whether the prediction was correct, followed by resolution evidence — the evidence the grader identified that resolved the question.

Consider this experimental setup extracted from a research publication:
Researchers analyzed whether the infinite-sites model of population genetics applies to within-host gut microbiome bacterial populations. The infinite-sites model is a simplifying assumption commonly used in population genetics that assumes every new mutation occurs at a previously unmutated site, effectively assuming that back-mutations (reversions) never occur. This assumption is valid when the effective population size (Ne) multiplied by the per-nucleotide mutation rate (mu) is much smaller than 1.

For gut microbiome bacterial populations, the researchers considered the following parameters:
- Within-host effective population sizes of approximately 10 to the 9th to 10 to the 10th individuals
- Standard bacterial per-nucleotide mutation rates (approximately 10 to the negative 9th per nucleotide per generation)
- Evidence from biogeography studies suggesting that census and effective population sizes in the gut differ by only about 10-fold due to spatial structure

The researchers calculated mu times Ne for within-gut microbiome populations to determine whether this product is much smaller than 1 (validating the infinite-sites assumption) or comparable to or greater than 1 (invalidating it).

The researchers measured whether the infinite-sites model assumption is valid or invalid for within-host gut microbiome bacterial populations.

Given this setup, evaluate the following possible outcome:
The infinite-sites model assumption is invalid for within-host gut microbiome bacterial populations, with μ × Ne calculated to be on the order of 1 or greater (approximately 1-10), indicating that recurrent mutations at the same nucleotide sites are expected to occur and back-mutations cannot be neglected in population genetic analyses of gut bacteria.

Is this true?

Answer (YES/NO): YES